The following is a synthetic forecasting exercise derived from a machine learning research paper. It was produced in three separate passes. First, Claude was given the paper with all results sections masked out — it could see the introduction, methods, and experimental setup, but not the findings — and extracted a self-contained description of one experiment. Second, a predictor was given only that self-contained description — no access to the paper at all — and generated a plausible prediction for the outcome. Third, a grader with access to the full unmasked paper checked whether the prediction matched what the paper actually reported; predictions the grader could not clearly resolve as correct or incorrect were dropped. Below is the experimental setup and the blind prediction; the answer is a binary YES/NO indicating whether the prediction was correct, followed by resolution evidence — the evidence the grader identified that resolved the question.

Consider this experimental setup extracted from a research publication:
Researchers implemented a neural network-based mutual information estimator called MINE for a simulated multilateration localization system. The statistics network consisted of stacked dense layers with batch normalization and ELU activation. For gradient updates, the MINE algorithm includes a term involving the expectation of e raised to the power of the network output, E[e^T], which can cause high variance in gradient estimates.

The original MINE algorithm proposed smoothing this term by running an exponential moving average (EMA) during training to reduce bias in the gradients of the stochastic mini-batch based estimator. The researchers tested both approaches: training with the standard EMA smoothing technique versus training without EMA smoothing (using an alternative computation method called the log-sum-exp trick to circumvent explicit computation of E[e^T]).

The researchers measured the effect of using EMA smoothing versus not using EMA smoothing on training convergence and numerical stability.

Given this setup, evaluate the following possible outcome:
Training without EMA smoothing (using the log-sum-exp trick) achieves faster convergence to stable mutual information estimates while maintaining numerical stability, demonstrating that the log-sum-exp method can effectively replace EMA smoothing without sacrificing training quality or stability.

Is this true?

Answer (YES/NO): NO